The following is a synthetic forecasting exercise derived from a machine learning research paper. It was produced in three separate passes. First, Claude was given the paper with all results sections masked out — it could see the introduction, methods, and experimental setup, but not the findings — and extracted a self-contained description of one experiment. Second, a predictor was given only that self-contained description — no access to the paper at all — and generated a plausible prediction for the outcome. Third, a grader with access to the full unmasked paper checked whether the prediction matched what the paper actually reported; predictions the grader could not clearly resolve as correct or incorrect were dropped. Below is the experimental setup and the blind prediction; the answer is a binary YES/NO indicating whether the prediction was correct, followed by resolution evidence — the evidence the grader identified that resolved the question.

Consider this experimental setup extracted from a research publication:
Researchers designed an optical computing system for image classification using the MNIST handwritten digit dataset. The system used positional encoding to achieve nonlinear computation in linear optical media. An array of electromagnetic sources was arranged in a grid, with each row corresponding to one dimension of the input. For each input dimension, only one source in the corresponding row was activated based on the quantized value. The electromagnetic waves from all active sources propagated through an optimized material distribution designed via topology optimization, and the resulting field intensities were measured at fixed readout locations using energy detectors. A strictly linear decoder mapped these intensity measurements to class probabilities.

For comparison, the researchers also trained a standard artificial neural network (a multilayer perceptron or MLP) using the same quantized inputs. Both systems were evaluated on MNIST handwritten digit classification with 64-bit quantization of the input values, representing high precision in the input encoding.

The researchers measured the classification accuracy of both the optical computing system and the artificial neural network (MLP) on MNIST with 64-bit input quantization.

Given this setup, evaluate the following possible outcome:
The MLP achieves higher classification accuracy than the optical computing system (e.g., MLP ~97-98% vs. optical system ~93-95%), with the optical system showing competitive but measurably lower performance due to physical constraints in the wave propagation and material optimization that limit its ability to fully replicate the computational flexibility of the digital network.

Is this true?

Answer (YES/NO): NO